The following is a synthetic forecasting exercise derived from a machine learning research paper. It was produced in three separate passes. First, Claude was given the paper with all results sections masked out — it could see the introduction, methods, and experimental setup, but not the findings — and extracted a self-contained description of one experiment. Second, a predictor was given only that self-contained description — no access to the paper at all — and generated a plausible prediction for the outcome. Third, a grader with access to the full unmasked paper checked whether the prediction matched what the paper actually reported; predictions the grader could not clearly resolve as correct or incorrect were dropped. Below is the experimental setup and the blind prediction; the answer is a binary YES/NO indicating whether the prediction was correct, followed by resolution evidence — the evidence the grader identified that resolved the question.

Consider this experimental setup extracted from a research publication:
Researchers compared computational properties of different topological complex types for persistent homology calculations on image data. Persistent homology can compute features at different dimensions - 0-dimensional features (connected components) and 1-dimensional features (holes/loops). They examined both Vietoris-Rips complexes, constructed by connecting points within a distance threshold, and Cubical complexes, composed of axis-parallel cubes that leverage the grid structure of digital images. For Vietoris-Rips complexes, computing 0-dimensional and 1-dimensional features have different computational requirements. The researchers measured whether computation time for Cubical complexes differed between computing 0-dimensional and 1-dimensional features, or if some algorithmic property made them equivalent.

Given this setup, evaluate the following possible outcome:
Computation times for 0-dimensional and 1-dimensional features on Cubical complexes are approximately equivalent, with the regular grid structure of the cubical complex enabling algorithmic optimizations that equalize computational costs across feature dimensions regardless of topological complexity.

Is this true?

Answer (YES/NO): YES